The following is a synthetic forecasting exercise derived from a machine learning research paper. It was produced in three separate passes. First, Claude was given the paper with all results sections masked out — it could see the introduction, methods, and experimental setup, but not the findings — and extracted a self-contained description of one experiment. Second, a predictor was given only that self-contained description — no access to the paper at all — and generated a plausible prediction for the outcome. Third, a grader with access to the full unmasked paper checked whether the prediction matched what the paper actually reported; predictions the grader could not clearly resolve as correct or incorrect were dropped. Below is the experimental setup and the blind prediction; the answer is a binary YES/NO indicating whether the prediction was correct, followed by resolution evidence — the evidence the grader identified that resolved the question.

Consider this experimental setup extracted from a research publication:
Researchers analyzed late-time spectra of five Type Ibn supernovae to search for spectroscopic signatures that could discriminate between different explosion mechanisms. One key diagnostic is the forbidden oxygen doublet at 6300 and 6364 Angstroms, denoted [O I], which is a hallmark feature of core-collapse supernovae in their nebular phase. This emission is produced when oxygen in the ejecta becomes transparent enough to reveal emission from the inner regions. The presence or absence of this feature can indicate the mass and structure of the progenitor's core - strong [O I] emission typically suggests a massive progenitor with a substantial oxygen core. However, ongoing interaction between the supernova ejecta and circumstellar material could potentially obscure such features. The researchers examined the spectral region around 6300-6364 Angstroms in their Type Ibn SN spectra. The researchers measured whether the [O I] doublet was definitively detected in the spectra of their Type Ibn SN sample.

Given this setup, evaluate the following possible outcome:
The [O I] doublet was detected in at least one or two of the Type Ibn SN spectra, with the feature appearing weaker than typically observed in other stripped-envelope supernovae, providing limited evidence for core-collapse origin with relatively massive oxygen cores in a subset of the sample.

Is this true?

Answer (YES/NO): NO